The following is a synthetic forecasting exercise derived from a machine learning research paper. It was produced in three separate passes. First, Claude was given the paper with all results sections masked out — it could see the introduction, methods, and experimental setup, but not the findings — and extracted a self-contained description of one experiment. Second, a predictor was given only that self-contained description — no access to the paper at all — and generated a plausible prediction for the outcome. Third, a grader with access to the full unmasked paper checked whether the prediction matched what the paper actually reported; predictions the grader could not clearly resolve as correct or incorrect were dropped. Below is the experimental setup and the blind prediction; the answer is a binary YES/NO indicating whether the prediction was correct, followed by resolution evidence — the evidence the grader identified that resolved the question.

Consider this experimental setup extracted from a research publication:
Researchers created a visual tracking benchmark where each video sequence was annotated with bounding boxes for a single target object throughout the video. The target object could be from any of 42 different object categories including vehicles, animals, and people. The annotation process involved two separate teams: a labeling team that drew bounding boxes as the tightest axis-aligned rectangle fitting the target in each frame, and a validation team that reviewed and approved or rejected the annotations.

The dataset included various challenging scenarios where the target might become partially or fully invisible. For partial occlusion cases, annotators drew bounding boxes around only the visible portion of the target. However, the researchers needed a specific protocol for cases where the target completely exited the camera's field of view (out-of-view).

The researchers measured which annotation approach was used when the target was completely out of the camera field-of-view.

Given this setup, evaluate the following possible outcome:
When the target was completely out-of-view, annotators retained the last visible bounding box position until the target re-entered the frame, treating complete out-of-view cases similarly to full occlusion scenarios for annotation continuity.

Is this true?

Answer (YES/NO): NO